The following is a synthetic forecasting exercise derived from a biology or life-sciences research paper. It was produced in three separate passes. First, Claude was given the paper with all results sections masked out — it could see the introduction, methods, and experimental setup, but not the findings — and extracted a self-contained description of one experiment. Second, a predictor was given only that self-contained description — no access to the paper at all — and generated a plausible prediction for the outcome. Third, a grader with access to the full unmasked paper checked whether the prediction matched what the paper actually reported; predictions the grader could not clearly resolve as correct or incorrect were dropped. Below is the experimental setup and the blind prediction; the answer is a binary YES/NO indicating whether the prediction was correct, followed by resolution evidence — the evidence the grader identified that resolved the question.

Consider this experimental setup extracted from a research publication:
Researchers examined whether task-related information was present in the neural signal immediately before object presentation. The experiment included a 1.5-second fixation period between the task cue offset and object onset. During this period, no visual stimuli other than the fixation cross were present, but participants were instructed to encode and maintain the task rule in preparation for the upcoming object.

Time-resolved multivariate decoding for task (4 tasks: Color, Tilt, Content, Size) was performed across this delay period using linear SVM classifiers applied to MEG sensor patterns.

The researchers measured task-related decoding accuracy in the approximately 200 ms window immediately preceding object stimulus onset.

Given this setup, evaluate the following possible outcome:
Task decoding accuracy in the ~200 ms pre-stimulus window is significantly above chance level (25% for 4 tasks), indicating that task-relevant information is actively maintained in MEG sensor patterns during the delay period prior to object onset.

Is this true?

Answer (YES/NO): YES